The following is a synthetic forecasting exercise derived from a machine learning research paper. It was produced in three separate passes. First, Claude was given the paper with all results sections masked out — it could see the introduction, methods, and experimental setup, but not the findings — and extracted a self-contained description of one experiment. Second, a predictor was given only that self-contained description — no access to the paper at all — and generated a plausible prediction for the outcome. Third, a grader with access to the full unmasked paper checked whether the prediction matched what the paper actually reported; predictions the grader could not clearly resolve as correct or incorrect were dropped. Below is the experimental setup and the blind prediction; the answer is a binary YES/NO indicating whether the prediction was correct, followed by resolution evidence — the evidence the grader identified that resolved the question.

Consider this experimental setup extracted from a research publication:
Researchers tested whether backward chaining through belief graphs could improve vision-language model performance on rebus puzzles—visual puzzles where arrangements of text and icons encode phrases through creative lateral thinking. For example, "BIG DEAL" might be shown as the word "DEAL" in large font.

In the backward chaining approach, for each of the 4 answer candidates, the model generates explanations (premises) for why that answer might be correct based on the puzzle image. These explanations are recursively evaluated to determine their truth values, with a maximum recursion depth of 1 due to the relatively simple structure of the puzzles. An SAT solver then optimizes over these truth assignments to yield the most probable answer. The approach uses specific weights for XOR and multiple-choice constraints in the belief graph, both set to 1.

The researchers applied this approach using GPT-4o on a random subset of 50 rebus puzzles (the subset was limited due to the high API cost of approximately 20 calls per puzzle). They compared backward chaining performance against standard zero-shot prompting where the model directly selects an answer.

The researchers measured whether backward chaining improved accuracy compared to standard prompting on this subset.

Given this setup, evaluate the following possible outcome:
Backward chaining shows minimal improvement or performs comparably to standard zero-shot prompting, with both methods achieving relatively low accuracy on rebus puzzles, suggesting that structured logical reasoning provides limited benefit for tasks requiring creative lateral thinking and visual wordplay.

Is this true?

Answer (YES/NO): NO